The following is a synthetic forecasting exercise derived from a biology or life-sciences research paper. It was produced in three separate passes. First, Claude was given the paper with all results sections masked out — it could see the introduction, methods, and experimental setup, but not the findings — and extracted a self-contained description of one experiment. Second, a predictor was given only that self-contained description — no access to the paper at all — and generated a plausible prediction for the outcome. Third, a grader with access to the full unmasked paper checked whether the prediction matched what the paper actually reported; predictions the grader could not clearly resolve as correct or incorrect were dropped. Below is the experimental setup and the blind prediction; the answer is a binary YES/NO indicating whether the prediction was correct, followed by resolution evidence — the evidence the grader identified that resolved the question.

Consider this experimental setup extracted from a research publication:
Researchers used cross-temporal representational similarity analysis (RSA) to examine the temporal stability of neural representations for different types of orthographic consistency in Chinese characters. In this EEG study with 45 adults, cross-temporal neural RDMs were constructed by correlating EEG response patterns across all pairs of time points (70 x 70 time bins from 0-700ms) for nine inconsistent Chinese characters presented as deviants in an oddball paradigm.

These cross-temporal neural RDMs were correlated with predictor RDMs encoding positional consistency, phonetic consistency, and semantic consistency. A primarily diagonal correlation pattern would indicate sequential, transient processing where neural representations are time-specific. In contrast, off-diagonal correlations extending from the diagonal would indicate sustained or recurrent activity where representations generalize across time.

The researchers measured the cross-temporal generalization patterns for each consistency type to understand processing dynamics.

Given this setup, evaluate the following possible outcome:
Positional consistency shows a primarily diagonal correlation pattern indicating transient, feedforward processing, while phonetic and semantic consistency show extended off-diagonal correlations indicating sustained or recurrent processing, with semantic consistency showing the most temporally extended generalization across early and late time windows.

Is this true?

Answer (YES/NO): NO